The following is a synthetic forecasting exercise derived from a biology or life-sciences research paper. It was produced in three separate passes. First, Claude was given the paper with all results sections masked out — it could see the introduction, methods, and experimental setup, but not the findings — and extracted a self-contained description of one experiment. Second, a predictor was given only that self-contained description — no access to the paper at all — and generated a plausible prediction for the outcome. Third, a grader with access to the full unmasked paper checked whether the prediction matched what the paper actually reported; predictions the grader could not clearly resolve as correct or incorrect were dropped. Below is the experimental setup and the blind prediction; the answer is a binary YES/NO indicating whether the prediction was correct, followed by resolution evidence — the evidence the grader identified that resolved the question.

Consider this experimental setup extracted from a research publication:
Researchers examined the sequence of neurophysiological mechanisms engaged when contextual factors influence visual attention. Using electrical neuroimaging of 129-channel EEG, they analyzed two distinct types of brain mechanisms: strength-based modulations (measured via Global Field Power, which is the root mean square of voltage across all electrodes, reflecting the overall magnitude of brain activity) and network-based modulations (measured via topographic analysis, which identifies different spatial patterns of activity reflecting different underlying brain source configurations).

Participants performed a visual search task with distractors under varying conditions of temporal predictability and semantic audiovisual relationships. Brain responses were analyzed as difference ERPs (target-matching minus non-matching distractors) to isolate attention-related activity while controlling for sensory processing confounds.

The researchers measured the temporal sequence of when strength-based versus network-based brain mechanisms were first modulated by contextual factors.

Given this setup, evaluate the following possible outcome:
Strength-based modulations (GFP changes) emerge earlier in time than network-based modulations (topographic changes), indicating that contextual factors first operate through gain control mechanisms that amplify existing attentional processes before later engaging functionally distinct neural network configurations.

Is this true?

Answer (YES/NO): NO